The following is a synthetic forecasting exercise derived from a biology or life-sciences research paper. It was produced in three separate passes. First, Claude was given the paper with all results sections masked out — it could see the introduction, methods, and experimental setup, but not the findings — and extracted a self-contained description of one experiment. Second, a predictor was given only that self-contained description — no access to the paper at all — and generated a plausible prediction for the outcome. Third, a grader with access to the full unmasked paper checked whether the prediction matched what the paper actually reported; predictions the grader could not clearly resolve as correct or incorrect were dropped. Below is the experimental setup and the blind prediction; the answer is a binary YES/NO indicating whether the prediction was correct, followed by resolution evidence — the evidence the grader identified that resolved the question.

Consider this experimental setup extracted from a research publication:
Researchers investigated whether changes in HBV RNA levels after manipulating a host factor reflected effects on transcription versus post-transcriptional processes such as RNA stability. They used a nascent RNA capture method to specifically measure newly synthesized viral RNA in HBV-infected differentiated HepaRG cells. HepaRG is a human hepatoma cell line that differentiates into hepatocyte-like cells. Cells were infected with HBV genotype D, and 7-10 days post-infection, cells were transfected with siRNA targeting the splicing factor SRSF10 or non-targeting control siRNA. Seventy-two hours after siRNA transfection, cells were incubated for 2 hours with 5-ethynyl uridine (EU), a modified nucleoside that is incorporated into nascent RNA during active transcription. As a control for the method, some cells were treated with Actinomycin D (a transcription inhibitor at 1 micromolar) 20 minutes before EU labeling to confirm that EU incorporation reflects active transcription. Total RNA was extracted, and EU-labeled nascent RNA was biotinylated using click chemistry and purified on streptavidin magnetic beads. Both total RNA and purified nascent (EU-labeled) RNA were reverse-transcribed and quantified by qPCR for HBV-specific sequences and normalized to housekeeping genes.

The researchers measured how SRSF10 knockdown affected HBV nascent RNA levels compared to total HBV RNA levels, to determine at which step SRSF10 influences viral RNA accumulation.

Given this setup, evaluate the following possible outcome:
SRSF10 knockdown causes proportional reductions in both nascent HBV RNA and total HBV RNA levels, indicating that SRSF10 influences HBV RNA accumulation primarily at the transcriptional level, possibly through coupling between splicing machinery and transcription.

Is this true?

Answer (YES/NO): NO